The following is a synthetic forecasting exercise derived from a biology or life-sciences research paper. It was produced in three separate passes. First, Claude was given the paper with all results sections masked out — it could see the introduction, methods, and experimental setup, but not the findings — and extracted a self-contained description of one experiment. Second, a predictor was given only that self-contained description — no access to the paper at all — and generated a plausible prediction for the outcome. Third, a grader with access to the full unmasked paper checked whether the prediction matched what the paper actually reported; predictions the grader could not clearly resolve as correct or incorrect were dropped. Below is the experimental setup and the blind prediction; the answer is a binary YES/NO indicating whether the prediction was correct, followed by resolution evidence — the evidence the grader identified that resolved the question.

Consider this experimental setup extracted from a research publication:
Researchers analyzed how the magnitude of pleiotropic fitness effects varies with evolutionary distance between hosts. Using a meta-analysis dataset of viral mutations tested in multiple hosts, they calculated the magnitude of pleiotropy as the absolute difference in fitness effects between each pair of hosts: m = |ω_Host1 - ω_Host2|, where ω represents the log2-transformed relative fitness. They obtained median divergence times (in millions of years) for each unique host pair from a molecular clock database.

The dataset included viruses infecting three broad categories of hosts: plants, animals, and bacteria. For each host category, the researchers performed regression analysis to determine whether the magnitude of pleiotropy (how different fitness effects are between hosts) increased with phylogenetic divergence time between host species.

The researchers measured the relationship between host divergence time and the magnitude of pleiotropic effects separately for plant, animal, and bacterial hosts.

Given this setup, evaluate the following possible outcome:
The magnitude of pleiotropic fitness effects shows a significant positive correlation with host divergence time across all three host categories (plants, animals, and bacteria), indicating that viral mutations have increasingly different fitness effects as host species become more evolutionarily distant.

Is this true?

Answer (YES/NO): NO